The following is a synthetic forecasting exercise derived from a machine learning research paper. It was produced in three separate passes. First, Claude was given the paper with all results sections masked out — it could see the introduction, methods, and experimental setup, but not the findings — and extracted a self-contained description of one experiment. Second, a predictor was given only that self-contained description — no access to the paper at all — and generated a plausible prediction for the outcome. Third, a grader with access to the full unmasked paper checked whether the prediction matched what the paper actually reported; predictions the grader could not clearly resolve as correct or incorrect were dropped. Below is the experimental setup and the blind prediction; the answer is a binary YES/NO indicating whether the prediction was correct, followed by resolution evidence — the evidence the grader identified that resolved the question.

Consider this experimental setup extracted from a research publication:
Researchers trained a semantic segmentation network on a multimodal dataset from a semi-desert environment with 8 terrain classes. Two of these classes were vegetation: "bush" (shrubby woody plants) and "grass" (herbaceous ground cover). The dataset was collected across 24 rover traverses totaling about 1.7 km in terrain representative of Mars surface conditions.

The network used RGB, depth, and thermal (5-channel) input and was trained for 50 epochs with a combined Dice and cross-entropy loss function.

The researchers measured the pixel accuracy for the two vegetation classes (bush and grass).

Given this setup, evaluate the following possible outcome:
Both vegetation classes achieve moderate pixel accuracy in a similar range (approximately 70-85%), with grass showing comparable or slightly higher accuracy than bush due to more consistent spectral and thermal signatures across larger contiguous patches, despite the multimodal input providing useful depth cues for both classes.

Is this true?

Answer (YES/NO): NO